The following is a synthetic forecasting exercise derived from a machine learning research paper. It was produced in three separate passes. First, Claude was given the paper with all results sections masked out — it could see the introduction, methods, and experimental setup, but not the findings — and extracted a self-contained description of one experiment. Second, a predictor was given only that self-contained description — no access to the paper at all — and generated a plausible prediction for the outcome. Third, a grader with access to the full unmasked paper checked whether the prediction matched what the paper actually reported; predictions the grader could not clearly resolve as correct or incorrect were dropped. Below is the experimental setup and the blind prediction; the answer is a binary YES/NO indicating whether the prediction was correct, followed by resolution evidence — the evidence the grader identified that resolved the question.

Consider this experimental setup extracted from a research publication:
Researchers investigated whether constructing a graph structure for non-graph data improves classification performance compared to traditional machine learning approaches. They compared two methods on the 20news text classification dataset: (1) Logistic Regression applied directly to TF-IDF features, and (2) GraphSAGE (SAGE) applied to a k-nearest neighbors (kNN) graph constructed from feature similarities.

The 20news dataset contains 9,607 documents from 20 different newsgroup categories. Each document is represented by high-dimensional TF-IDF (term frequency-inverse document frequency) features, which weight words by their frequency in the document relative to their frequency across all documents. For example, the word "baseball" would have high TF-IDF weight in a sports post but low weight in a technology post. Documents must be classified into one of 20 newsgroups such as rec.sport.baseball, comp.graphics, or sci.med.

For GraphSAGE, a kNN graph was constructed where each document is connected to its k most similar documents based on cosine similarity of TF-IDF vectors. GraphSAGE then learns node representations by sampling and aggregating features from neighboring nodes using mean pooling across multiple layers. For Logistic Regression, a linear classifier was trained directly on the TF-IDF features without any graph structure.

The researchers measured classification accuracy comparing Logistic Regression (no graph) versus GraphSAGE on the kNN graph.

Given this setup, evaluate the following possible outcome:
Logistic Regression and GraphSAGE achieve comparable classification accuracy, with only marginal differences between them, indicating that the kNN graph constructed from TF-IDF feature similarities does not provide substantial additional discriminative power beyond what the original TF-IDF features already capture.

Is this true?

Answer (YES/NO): YES